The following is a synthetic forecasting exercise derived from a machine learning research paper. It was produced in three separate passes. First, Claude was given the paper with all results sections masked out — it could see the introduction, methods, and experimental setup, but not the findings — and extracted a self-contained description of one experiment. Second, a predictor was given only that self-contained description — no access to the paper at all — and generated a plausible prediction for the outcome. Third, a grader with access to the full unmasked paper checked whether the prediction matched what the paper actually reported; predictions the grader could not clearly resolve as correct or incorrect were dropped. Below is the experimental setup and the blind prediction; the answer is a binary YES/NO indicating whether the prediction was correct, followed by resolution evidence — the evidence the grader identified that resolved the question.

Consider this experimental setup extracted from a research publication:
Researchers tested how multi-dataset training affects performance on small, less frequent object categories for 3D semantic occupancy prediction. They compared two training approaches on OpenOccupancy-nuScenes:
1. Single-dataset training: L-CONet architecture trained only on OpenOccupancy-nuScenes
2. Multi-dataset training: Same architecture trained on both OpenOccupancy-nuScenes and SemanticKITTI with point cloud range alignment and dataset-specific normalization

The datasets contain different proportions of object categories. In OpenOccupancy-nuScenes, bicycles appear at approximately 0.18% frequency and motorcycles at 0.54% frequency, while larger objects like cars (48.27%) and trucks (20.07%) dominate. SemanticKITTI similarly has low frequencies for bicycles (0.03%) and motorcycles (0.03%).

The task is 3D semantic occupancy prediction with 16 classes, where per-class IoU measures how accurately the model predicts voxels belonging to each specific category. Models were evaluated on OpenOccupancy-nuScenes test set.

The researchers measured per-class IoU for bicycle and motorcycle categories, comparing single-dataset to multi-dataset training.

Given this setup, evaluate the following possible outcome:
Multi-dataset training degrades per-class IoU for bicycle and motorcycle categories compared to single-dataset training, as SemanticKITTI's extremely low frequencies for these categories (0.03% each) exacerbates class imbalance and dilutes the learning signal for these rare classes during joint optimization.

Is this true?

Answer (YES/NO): NO